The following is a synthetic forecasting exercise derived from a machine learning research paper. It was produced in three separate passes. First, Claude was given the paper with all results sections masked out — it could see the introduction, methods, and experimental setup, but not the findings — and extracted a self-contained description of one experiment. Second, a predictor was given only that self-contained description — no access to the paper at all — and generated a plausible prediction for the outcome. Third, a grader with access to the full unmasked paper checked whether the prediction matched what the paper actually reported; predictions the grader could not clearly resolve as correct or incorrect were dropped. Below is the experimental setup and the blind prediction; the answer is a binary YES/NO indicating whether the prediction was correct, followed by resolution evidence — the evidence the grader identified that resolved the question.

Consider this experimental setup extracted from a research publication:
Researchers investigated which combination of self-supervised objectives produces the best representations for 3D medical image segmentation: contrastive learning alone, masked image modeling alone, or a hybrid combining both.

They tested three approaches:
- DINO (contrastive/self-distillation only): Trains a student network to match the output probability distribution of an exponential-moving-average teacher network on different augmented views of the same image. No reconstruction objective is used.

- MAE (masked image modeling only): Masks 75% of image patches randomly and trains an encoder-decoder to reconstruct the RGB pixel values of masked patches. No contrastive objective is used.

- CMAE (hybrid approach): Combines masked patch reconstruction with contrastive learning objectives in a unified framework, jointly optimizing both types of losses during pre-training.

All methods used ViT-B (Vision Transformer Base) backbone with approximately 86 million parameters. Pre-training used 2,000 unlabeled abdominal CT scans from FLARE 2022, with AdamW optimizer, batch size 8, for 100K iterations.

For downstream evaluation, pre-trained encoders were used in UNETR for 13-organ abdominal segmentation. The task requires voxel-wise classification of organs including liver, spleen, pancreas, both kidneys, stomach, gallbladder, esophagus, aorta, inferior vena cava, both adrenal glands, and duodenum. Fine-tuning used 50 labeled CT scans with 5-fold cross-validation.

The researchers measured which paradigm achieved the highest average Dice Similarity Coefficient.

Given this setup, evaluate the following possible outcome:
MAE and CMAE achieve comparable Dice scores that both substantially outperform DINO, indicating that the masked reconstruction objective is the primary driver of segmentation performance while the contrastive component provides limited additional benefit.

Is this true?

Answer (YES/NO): NO